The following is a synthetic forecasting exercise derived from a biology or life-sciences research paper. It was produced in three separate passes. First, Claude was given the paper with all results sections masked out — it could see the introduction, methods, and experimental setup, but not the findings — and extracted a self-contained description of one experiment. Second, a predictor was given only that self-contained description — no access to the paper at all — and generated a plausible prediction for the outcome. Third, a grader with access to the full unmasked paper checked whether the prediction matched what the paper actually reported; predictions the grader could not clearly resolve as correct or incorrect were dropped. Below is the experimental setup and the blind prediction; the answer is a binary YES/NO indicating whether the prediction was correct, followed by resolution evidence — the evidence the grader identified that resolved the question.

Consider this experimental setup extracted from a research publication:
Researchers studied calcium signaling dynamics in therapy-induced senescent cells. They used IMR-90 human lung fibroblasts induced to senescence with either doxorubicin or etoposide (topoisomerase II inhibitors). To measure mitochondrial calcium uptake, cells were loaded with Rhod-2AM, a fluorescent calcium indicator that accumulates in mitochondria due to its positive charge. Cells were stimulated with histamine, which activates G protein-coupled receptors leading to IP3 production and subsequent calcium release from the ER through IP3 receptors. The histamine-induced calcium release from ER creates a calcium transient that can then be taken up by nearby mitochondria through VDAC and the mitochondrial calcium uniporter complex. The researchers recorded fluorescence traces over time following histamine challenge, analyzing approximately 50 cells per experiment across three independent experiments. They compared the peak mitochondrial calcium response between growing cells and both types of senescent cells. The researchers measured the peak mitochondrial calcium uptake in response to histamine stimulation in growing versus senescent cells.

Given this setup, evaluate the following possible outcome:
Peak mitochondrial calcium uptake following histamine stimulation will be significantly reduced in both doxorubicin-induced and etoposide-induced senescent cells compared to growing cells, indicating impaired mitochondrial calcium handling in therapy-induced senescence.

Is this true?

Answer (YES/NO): YES